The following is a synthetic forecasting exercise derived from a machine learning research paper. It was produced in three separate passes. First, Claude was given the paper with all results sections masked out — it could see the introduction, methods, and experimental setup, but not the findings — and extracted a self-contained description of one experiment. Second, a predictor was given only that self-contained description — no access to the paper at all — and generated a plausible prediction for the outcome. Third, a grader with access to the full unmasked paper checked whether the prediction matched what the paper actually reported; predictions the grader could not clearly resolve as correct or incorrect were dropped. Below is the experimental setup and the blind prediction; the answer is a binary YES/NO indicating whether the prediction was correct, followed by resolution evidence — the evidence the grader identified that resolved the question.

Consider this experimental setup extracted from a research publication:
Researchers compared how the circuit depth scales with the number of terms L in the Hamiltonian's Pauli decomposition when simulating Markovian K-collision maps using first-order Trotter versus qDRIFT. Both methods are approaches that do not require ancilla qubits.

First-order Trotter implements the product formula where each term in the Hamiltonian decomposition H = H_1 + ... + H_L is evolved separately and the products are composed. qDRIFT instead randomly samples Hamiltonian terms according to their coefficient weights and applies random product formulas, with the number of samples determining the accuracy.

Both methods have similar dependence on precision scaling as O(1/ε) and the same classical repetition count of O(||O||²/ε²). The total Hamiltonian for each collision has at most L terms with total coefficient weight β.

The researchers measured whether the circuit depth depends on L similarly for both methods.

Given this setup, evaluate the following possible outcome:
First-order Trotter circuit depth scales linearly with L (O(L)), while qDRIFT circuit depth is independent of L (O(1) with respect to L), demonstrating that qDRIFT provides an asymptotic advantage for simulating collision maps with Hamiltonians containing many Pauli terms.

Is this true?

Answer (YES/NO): YES